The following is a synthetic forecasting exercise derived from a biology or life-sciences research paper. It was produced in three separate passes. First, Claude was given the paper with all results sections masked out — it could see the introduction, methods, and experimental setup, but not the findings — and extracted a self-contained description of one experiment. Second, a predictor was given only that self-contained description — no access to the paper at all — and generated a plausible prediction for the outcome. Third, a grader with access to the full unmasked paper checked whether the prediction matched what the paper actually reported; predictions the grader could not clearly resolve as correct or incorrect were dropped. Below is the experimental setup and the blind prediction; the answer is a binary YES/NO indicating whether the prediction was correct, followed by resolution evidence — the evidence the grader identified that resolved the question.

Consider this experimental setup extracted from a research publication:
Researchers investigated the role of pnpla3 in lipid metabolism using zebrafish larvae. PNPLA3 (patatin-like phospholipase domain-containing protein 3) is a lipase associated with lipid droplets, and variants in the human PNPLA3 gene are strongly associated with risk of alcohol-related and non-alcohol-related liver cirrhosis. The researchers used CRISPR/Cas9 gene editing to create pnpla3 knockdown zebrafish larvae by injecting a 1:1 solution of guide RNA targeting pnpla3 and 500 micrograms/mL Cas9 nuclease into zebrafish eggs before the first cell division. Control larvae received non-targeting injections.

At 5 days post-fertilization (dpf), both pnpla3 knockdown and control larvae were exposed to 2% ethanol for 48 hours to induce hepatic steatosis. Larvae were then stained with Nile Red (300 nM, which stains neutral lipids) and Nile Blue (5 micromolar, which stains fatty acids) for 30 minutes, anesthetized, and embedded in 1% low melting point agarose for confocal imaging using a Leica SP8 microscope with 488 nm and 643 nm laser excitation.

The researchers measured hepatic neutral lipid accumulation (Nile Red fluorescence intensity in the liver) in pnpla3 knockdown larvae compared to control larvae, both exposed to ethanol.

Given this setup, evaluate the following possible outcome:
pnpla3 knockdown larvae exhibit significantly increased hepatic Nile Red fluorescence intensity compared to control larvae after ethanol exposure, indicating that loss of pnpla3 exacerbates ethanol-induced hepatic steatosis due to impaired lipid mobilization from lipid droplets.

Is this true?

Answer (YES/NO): NO